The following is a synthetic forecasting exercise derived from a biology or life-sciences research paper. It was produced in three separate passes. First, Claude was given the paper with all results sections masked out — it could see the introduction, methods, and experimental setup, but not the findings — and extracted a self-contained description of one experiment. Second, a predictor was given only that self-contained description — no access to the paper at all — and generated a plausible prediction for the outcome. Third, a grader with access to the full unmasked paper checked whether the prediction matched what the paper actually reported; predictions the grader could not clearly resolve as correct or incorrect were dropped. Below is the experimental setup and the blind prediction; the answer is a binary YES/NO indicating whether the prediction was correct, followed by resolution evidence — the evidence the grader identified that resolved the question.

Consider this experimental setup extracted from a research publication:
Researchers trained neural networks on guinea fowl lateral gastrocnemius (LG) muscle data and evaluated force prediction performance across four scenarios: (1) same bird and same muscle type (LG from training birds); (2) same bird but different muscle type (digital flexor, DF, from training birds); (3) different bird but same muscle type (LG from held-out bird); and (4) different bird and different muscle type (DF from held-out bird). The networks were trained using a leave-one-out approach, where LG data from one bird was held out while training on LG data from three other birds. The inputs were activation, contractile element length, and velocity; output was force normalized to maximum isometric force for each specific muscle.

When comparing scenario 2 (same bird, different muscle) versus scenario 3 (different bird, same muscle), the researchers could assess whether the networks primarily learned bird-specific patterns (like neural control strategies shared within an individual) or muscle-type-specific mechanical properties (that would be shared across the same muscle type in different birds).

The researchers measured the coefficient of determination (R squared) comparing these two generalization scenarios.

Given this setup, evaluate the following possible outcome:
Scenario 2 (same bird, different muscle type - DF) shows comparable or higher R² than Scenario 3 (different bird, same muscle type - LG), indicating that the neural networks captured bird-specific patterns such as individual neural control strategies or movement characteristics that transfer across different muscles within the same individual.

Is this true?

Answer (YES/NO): NO